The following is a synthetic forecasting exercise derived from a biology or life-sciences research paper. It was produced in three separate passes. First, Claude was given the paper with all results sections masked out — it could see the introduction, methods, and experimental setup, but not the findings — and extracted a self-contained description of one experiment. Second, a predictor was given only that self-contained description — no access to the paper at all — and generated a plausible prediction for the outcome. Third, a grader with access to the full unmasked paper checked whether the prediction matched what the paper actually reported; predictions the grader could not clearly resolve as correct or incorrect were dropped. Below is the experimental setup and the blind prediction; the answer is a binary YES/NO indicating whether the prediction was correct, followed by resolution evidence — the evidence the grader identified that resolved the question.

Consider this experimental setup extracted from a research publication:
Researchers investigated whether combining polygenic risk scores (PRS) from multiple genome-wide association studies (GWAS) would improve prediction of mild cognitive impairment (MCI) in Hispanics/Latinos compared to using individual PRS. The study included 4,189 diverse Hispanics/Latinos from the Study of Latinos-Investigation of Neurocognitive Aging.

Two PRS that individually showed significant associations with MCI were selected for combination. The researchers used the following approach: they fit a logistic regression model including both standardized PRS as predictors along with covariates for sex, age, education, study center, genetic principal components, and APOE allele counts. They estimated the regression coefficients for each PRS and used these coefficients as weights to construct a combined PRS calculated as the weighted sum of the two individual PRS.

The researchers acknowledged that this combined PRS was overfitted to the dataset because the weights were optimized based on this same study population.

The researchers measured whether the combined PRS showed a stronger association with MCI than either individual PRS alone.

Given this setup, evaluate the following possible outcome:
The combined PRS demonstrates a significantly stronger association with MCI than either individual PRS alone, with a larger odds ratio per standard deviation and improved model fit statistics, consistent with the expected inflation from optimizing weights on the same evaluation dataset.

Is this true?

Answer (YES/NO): NO